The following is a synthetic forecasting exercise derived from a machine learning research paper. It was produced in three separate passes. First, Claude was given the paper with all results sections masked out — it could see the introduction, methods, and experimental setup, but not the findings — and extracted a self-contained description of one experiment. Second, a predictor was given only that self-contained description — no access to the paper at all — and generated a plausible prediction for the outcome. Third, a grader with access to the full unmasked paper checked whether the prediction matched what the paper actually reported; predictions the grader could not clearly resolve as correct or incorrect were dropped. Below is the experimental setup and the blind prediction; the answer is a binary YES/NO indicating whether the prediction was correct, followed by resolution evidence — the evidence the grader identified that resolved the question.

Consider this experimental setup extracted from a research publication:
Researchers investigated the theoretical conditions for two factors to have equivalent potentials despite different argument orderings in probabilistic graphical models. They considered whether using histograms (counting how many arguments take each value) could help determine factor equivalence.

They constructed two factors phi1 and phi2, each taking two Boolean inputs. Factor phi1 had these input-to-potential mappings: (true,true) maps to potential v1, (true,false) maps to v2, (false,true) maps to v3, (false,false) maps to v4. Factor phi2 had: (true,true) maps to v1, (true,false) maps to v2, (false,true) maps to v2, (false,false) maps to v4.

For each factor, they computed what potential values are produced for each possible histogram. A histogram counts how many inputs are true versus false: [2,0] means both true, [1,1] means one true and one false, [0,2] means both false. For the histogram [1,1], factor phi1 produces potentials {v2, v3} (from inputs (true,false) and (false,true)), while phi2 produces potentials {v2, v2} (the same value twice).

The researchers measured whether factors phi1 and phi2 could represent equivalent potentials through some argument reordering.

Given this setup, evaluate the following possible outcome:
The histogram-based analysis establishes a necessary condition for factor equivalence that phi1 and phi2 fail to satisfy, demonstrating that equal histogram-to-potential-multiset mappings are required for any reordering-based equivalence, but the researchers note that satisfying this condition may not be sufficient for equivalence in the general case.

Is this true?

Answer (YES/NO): NO